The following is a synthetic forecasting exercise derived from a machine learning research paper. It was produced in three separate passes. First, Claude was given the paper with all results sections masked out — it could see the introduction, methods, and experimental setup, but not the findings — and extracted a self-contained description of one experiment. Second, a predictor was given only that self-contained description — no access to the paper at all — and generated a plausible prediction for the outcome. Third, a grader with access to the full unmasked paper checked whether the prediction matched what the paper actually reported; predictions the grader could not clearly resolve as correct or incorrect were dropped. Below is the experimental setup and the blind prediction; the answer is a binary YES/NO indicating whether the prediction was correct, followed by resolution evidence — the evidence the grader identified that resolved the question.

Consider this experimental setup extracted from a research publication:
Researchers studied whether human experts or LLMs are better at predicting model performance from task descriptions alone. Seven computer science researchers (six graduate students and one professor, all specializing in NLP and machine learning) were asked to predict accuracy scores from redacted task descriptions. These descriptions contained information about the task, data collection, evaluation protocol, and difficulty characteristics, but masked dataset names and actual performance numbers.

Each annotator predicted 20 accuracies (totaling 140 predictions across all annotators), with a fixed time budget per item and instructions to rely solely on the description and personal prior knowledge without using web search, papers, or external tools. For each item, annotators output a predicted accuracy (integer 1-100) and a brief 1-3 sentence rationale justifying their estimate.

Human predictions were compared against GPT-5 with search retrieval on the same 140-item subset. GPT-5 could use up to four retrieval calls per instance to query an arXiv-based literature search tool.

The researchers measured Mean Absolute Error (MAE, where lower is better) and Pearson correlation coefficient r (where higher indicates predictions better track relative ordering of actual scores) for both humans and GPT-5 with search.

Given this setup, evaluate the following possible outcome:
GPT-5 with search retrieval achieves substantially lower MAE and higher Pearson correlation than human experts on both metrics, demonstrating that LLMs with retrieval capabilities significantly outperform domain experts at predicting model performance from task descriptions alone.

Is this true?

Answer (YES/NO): YES